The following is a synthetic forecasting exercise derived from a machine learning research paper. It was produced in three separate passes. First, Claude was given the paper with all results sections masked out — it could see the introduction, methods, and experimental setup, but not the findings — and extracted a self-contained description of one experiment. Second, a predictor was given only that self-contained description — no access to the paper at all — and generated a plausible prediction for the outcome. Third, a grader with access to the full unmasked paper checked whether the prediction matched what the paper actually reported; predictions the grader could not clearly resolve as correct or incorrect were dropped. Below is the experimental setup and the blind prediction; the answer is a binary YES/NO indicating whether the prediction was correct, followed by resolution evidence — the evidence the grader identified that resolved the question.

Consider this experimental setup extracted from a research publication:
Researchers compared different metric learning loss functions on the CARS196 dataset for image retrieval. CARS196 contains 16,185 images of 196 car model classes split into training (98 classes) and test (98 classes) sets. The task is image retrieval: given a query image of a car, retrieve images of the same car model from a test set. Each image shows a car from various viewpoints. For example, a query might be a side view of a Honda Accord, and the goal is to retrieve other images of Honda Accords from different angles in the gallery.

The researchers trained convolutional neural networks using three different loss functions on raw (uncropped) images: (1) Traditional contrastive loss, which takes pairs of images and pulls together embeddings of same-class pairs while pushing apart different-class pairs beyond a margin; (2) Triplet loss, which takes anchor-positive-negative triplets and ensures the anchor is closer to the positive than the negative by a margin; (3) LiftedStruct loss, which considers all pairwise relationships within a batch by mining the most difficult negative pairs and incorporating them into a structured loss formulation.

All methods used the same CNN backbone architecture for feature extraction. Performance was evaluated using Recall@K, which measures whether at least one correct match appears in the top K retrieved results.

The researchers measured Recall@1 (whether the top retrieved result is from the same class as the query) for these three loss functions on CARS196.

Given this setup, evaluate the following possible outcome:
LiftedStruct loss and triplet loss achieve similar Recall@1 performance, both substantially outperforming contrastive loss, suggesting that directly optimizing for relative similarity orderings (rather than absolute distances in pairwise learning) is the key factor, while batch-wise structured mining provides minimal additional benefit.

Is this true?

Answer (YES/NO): NO